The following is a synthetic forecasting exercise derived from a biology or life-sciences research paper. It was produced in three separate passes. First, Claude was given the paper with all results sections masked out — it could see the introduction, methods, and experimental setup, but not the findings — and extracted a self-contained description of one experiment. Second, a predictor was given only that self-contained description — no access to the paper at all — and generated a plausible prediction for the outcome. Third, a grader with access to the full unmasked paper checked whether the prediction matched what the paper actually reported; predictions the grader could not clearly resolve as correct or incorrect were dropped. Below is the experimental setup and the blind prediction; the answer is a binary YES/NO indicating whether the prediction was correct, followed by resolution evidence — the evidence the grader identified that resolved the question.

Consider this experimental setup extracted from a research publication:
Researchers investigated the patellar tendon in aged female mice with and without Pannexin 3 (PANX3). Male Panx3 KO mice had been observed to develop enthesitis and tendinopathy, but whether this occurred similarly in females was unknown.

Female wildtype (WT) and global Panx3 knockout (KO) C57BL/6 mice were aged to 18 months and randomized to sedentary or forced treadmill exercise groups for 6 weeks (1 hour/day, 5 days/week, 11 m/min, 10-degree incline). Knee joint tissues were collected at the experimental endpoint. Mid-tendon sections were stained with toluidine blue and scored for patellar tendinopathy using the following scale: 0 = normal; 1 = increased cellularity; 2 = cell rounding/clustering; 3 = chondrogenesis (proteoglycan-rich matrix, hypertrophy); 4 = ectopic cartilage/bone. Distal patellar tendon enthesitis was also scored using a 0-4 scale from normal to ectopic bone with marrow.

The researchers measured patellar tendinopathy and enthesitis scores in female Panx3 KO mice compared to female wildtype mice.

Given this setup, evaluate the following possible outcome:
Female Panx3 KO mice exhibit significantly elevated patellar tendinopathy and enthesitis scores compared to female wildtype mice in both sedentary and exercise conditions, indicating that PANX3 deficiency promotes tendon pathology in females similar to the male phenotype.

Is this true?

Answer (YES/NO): NO